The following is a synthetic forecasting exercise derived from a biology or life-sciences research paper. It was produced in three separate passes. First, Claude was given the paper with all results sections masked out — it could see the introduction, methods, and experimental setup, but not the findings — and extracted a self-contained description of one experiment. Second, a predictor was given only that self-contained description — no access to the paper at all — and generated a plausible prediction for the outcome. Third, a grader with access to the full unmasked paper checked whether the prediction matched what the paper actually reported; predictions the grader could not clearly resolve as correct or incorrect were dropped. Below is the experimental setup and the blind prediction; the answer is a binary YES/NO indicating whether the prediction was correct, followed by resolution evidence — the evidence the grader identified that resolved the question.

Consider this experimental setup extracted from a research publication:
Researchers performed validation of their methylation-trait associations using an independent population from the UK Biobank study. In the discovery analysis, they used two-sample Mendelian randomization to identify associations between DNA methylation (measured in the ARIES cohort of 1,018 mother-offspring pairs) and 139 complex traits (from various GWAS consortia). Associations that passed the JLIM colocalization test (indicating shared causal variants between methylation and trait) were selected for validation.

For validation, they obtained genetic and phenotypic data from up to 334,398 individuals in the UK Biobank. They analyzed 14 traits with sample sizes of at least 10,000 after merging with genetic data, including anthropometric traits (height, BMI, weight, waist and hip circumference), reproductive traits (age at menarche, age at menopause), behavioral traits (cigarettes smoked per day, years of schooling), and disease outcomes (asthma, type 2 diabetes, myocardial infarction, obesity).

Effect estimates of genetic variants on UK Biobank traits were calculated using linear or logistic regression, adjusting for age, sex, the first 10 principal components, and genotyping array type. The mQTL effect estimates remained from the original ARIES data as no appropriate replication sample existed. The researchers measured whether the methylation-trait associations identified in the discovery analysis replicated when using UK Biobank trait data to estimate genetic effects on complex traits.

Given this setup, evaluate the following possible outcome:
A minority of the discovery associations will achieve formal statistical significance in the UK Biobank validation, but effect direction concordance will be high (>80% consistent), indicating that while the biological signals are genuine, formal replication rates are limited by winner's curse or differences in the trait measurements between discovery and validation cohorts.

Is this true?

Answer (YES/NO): NO